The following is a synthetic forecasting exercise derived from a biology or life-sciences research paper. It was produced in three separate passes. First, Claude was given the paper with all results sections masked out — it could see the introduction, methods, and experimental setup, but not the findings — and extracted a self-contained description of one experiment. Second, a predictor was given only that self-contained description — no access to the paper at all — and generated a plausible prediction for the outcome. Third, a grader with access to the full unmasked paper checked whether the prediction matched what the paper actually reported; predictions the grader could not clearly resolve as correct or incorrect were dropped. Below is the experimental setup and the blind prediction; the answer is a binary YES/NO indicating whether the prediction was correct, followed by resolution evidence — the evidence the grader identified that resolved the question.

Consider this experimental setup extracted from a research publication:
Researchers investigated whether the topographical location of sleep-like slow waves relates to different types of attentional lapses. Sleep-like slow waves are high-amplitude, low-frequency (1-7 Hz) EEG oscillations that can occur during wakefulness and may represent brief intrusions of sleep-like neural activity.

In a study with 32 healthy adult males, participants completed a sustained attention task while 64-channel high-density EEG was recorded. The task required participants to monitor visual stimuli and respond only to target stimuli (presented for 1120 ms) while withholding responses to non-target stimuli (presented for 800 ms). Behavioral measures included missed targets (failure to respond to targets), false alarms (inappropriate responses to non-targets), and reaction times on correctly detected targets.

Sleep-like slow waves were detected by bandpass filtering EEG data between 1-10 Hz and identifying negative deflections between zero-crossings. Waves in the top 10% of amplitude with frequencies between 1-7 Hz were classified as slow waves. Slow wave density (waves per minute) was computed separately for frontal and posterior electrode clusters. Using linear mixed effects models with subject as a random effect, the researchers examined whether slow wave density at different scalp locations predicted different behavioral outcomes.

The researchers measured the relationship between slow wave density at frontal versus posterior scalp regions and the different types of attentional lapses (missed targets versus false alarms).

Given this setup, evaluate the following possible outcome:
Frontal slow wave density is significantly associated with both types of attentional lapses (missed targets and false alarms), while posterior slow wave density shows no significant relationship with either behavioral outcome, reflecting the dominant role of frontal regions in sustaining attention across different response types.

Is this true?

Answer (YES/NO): NO